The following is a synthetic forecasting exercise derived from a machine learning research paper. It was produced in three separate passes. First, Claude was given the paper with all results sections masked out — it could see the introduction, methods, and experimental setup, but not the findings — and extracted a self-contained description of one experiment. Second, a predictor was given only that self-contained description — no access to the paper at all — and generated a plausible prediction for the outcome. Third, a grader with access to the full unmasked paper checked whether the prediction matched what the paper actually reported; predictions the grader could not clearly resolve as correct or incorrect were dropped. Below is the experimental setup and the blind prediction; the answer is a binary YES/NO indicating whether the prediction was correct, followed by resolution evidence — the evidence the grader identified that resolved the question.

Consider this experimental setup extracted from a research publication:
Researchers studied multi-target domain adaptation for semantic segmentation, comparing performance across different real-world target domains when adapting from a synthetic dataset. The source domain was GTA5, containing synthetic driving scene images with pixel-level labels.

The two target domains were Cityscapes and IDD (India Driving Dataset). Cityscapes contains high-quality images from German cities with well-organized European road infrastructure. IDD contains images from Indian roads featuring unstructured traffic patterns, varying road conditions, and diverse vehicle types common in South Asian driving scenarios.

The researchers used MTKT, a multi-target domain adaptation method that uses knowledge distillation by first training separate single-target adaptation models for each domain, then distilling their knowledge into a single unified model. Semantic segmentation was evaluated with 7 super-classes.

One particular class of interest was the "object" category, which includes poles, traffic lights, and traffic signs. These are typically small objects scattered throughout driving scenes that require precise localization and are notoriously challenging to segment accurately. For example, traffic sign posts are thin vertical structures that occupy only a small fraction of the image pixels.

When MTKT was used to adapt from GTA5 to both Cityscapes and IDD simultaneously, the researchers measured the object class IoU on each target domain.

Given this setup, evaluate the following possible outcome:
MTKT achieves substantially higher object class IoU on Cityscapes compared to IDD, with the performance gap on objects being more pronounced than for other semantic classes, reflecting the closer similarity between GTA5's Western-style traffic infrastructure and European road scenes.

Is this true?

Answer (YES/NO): NO